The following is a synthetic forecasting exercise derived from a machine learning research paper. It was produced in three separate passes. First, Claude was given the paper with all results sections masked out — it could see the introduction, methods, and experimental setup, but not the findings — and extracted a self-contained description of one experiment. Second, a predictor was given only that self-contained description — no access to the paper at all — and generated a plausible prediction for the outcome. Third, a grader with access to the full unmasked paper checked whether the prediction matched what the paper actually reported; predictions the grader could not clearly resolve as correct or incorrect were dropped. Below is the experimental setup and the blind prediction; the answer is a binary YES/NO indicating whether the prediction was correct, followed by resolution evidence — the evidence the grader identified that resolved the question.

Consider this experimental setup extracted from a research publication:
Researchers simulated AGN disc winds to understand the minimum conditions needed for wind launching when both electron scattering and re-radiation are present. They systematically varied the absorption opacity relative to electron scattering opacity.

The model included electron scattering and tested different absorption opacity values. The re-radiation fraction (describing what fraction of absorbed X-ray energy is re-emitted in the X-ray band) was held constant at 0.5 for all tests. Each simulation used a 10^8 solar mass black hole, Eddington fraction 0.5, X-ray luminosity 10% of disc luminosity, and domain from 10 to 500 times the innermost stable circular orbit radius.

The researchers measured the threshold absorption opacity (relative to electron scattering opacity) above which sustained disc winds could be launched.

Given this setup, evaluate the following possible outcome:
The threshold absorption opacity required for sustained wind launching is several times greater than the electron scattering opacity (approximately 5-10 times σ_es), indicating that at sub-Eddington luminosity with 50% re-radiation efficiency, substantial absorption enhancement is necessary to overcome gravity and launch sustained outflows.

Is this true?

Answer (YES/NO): NO